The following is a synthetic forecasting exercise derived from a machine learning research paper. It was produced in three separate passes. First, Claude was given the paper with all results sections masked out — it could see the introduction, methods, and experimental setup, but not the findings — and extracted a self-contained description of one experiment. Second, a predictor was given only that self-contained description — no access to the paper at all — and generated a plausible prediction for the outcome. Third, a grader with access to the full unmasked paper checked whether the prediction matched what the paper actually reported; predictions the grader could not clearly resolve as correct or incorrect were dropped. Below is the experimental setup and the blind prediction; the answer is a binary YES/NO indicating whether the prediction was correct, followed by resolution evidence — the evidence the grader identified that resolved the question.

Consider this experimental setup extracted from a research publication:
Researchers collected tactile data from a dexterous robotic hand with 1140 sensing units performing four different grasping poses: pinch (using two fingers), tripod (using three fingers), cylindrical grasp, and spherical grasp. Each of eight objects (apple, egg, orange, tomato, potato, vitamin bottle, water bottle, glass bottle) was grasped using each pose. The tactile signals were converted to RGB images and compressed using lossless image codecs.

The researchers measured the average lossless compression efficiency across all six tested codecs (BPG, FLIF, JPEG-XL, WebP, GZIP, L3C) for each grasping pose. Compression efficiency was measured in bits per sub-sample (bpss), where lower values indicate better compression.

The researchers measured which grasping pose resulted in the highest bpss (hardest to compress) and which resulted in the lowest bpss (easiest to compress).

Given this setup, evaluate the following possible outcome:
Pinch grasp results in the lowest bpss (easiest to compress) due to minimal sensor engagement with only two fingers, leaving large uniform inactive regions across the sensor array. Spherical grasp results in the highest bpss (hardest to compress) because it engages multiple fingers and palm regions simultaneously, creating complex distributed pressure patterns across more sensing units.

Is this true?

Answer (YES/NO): NO